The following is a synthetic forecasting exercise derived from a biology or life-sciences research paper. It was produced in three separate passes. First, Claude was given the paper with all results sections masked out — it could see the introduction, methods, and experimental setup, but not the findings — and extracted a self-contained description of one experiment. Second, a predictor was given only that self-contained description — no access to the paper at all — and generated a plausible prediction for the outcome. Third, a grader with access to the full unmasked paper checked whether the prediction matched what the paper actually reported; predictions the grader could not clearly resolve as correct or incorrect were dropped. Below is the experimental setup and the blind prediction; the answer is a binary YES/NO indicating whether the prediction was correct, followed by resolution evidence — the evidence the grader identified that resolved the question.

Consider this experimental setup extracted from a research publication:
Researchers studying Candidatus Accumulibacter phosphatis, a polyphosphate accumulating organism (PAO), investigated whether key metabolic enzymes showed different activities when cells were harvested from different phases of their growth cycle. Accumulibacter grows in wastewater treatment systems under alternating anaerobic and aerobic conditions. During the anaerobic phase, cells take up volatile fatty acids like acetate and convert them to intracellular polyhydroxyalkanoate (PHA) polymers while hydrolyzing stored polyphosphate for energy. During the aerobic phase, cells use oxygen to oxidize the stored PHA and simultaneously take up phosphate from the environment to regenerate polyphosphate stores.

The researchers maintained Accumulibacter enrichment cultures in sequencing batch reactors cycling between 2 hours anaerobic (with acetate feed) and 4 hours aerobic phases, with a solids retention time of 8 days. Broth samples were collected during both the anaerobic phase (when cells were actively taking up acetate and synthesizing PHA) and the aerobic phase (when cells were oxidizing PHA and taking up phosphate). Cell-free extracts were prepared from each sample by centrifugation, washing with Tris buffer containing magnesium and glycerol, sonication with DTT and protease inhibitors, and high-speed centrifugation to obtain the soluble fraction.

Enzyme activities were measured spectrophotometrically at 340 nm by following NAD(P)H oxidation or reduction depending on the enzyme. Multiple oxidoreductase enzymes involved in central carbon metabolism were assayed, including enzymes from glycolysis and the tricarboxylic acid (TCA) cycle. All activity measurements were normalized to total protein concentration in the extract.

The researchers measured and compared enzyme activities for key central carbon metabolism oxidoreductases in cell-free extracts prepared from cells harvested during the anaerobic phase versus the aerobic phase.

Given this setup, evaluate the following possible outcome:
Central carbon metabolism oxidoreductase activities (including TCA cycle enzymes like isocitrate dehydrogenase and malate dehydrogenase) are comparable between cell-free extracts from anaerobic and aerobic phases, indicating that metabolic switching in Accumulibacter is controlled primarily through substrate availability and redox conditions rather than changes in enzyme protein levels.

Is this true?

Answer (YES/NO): YES